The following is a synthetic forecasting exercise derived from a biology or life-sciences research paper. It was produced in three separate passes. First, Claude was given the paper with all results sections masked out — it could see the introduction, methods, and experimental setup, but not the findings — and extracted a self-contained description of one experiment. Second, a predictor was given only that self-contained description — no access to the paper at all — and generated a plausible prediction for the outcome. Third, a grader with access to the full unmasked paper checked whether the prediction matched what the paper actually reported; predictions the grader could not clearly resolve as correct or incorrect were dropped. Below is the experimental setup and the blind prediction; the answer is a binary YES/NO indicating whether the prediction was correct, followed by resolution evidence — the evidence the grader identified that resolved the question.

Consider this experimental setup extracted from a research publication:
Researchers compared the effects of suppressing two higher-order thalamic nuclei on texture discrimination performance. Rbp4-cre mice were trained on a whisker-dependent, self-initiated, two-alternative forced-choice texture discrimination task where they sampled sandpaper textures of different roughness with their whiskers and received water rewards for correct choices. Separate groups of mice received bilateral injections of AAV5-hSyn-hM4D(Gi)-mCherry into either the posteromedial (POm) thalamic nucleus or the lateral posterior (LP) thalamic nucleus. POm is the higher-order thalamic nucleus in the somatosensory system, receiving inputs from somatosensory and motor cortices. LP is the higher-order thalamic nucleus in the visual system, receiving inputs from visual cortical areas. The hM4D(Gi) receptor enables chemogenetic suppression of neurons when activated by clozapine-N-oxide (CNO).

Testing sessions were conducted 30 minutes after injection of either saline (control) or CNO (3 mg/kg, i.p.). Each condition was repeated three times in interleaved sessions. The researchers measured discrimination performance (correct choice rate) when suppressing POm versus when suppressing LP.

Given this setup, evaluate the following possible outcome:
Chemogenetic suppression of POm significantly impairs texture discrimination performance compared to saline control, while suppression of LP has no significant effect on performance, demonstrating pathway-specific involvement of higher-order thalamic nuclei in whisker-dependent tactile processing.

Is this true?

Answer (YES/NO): YES